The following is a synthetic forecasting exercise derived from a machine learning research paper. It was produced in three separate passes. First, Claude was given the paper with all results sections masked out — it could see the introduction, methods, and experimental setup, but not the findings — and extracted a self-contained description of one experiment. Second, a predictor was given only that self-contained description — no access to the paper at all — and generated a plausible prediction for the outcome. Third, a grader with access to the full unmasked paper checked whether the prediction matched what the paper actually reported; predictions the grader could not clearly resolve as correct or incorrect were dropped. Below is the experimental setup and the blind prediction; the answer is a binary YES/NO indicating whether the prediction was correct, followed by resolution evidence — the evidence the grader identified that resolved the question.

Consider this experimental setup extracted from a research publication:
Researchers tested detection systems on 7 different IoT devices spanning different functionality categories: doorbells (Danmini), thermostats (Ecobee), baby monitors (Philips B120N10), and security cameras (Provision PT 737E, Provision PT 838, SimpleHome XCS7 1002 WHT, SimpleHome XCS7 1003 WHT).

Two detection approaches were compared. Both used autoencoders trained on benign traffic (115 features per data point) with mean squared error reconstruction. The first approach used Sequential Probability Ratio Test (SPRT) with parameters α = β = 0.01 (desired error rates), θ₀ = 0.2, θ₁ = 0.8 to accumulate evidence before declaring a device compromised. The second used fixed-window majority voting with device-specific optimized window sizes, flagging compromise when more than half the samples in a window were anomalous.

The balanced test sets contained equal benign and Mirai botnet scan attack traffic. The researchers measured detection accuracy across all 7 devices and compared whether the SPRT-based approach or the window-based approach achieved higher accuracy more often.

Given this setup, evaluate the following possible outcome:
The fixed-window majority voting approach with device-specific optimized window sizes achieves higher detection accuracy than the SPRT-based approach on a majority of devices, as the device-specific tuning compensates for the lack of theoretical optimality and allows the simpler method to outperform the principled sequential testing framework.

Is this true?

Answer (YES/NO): YES